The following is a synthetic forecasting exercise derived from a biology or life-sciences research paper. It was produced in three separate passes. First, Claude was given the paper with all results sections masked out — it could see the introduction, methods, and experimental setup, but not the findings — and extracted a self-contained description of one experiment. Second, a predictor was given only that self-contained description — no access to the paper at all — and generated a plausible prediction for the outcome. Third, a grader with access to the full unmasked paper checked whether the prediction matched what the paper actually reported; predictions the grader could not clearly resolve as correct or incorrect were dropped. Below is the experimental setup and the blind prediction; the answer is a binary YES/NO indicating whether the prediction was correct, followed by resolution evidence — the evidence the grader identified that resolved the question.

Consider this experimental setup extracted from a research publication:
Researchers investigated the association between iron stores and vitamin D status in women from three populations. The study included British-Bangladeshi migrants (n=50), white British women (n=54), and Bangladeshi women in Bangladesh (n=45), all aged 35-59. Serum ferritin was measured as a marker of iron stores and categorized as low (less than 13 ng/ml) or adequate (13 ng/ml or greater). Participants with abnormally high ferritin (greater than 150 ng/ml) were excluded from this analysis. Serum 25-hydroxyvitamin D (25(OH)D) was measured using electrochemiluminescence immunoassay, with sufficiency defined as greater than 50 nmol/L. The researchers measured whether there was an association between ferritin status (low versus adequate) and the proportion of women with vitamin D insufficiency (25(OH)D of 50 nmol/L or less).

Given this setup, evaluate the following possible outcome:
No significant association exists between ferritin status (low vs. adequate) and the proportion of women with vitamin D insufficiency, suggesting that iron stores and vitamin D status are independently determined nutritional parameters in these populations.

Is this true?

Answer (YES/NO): NO